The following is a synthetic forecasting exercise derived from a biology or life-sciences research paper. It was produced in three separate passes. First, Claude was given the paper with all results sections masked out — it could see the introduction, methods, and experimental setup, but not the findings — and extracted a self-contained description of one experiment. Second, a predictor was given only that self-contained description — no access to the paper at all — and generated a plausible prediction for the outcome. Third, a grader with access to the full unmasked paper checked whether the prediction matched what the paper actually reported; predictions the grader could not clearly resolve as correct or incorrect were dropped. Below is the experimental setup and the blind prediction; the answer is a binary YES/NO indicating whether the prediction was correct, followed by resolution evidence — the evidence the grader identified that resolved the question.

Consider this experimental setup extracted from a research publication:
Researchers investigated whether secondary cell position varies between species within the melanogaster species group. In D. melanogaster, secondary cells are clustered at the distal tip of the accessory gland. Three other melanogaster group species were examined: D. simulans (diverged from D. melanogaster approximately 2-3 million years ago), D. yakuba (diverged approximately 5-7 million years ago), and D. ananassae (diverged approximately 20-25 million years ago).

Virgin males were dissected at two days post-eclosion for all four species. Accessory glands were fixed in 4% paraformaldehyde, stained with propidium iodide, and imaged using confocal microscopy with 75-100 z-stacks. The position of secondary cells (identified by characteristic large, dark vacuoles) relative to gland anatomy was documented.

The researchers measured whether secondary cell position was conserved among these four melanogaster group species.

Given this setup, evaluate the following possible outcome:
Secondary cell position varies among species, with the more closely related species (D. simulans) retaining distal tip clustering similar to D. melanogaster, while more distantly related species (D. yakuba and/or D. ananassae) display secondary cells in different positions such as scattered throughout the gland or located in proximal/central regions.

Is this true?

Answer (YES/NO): NO